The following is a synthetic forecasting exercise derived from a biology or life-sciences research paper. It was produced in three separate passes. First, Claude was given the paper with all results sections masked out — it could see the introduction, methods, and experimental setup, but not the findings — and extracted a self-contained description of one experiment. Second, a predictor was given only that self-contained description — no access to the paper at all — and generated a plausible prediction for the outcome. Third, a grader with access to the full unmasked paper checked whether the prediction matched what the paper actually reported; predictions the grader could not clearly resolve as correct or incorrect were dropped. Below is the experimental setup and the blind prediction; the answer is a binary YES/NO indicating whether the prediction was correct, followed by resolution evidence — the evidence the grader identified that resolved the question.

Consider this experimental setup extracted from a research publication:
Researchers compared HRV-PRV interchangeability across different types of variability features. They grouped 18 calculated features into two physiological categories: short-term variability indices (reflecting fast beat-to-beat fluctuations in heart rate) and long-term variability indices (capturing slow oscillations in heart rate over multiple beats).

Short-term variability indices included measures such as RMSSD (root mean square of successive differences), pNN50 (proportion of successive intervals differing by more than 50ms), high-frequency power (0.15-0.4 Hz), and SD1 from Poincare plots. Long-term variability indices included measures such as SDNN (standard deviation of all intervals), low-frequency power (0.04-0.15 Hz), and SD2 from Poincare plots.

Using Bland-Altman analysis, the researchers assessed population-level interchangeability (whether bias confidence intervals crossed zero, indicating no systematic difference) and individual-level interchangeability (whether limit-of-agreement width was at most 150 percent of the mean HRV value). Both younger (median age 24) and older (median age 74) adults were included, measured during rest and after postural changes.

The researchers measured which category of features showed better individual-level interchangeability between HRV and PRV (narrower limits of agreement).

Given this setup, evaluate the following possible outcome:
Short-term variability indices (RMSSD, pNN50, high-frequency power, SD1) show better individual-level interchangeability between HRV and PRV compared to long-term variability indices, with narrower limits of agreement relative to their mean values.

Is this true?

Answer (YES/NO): NO